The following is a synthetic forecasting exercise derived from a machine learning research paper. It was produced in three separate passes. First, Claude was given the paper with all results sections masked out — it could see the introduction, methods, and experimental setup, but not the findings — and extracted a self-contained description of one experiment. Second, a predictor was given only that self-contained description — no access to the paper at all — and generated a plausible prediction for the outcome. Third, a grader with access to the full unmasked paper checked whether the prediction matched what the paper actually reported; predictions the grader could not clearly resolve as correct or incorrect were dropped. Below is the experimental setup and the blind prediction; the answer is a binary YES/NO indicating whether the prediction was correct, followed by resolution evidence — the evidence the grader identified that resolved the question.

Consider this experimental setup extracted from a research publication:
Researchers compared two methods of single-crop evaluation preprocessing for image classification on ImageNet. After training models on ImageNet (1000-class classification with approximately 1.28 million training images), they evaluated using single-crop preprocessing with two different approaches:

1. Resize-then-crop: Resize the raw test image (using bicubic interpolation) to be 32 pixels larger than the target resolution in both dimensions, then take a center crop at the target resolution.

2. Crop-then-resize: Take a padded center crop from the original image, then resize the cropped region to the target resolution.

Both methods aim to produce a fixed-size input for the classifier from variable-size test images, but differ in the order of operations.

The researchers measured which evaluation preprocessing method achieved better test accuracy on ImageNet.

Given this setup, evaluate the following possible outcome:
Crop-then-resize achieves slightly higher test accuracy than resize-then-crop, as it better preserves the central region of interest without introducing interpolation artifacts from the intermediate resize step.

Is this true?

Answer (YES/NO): NO